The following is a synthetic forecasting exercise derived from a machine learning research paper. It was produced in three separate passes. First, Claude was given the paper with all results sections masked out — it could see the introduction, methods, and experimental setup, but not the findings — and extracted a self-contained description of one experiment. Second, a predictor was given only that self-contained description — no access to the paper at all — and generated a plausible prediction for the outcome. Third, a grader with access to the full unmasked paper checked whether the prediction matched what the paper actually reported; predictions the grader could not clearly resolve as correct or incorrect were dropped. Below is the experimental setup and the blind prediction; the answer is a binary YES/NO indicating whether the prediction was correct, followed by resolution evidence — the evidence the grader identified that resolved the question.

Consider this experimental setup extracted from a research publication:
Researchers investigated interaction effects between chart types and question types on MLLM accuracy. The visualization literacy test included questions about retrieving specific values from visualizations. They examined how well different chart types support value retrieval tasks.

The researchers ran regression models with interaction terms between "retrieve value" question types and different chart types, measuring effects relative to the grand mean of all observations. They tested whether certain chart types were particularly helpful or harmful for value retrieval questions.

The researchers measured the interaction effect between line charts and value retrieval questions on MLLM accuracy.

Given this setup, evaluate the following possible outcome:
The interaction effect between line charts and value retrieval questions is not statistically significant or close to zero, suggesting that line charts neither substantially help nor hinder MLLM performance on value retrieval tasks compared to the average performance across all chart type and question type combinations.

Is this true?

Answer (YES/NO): NO